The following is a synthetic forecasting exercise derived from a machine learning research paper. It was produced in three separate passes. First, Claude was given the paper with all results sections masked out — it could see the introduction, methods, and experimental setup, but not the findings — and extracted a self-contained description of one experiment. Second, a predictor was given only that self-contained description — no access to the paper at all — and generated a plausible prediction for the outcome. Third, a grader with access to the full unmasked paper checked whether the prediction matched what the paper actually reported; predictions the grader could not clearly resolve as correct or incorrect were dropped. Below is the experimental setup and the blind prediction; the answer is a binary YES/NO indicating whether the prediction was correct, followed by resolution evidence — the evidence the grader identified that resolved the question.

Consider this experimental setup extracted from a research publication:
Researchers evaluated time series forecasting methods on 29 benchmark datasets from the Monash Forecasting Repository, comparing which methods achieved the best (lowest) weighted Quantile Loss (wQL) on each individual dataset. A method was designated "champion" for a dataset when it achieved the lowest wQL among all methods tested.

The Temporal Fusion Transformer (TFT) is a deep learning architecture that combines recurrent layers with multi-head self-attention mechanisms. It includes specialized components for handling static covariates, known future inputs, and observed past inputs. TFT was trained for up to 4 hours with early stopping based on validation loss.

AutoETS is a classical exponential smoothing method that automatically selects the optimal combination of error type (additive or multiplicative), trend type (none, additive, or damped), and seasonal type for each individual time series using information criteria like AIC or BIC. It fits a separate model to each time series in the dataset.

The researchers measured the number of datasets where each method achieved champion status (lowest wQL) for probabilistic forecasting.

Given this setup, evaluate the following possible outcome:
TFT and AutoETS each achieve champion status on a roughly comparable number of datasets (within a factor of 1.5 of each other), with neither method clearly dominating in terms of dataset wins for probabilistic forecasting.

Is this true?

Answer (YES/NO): NO